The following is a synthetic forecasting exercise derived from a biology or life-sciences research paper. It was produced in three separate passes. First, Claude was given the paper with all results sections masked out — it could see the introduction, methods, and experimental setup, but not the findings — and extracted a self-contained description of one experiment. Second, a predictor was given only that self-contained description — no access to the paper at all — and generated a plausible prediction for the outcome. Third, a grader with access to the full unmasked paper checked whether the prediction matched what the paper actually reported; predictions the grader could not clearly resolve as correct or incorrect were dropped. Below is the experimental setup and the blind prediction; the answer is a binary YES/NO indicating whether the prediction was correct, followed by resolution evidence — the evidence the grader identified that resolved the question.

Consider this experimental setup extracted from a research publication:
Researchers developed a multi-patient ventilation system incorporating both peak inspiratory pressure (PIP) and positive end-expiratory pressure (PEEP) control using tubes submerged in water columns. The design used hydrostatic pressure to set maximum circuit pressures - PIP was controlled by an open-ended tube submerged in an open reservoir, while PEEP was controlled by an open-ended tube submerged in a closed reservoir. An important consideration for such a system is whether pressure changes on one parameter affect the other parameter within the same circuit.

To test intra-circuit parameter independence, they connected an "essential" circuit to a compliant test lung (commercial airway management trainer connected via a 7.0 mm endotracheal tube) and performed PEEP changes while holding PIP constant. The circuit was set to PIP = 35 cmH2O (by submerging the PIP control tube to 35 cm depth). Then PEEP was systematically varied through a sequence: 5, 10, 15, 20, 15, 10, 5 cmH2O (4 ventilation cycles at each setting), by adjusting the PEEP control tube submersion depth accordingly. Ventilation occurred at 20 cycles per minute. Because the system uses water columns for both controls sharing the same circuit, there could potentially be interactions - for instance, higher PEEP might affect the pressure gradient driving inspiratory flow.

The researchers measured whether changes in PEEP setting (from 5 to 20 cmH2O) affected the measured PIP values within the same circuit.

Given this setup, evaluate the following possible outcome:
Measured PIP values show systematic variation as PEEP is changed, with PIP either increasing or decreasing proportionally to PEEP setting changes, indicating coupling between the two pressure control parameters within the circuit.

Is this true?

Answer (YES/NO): NO